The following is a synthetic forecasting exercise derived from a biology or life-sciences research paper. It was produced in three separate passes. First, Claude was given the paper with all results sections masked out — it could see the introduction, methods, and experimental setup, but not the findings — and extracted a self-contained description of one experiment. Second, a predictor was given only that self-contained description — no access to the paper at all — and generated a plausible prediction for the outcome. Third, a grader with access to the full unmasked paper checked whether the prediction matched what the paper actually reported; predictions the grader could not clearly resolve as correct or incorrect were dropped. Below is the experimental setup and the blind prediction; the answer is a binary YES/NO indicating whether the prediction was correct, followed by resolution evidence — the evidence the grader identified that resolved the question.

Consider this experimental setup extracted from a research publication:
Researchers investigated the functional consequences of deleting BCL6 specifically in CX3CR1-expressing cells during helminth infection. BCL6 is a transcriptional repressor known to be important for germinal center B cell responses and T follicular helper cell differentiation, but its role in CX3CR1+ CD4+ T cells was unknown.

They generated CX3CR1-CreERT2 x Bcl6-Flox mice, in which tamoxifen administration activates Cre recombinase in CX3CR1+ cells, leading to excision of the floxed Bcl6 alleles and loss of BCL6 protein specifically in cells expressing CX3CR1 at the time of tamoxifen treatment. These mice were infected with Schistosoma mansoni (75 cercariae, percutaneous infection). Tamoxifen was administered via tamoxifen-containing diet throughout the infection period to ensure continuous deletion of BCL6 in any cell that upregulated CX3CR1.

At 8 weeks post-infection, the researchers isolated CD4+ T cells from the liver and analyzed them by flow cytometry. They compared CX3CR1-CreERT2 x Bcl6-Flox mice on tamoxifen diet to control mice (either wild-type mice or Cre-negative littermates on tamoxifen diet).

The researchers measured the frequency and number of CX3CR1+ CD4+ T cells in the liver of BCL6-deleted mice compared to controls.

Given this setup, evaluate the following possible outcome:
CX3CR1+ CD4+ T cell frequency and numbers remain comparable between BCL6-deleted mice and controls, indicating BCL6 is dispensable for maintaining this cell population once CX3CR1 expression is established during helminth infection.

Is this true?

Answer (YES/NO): NO